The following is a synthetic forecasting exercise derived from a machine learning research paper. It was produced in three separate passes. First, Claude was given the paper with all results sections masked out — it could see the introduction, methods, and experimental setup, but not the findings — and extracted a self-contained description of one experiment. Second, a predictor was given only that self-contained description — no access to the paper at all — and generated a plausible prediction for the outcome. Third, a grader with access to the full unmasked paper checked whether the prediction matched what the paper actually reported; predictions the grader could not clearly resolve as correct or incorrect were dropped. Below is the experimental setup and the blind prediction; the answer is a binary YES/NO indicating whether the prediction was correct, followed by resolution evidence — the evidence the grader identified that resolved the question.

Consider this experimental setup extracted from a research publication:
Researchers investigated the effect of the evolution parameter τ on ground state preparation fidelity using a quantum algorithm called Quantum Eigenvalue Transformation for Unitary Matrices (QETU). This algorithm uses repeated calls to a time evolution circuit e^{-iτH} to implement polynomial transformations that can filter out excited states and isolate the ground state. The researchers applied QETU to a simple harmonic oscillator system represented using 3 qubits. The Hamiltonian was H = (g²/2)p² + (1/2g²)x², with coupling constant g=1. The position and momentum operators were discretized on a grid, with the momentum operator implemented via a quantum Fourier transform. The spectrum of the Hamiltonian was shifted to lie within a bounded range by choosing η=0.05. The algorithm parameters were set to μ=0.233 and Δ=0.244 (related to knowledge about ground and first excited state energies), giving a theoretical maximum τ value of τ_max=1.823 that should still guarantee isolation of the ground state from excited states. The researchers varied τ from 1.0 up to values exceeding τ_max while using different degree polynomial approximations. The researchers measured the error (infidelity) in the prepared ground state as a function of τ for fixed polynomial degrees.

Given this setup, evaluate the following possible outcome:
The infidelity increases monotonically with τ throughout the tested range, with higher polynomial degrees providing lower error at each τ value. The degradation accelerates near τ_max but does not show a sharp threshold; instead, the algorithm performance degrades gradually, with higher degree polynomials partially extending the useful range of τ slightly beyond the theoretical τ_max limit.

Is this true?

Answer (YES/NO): NO